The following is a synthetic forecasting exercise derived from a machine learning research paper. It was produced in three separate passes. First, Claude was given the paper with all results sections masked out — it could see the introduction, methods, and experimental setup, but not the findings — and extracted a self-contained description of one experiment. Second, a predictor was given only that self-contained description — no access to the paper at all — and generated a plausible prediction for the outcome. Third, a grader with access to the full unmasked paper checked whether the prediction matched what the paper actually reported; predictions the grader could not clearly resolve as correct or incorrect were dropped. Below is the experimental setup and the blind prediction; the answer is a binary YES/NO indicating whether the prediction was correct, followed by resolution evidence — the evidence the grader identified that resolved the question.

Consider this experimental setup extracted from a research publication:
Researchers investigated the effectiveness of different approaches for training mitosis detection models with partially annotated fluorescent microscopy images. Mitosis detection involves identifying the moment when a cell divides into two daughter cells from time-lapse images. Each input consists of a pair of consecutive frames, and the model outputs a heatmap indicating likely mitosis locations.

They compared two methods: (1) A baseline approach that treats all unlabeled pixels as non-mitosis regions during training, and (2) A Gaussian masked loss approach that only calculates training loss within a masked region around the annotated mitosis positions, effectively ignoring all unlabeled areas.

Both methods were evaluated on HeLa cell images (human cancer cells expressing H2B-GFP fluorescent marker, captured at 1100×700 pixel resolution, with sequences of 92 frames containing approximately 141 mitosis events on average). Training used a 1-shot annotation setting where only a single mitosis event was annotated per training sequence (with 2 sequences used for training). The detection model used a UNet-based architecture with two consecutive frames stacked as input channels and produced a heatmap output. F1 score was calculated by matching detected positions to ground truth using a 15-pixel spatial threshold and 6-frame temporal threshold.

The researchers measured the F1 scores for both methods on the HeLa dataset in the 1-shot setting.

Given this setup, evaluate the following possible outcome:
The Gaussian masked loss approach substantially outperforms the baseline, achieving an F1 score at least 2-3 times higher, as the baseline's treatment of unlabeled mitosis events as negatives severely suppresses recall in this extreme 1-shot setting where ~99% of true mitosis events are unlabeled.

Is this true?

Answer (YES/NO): NO